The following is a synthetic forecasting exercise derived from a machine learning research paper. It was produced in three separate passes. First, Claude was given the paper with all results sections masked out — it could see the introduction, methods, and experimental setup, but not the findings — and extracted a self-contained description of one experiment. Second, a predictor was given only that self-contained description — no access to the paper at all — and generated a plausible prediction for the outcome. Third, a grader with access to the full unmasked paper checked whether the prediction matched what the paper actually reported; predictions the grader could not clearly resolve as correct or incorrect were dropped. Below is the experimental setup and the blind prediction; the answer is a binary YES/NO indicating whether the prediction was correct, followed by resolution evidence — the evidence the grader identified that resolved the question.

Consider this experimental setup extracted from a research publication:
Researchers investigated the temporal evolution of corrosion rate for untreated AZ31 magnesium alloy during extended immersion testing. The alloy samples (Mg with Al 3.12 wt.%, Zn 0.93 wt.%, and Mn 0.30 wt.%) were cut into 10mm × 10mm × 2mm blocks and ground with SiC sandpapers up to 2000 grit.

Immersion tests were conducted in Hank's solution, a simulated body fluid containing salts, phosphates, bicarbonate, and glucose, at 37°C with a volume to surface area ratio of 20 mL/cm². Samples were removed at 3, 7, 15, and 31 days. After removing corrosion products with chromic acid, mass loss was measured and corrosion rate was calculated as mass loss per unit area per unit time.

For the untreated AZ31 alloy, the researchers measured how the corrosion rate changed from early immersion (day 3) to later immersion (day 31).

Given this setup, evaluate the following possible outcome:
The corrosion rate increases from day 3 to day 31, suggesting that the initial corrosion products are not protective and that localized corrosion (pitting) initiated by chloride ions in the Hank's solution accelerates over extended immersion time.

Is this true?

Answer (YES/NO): NO